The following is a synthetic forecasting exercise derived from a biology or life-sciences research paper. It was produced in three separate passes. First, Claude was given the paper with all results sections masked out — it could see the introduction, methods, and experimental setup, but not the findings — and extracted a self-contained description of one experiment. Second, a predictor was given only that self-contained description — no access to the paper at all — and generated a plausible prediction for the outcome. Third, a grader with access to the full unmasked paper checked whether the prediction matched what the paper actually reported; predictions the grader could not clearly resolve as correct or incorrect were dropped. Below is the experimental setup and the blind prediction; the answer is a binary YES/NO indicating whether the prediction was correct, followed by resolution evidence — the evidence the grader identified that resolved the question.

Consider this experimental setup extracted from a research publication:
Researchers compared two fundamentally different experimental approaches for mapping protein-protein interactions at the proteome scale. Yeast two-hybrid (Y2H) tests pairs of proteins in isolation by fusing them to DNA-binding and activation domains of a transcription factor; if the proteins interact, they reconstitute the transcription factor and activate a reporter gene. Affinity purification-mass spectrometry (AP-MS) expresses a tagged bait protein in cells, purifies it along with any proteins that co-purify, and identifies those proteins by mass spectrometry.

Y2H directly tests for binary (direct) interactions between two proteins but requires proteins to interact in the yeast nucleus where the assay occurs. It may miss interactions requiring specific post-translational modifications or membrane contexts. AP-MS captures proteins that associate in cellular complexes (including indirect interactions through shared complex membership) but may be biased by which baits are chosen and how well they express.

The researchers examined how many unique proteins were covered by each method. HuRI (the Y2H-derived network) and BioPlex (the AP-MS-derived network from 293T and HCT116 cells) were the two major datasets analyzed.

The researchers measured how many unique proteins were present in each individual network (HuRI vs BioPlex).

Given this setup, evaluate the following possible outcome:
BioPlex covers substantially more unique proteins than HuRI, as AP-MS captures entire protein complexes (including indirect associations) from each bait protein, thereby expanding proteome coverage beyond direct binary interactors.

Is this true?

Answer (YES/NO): YES